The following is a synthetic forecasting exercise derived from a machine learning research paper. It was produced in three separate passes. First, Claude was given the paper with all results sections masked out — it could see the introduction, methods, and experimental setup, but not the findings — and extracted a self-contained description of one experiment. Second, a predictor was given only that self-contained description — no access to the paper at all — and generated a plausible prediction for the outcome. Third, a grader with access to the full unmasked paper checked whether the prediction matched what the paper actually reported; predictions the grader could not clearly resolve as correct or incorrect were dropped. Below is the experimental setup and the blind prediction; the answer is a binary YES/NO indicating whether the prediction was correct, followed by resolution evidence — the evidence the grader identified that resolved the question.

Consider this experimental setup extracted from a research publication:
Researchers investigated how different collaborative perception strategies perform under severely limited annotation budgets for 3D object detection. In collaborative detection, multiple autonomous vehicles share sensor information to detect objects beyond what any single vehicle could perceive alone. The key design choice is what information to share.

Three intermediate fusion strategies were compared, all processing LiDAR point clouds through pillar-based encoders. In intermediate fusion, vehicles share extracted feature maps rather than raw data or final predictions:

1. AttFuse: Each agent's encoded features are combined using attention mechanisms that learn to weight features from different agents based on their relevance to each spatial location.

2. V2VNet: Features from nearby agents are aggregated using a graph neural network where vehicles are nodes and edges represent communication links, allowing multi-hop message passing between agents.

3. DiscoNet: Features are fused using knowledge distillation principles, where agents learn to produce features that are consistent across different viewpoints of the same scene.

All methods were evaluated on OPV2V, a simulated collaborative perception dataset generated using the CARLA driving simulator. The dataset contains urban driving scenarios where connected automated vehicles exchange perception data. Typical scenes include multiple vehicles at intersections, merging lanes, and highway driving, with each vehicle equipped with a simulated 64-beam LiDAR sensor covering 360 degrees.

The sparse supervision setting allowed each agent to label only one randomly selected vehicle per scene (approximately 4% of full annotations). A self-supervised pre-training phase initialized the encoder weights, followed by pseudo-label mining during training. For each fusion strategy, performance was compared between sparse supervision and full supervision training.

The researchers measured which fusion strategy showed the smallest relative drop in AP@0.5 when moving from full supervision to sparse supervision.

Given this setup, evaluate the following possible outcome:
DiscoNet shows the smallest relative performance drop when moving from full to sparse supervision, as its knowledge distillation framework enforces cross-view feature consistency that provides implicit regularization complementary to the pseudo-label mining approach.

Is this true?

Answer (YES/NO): NO